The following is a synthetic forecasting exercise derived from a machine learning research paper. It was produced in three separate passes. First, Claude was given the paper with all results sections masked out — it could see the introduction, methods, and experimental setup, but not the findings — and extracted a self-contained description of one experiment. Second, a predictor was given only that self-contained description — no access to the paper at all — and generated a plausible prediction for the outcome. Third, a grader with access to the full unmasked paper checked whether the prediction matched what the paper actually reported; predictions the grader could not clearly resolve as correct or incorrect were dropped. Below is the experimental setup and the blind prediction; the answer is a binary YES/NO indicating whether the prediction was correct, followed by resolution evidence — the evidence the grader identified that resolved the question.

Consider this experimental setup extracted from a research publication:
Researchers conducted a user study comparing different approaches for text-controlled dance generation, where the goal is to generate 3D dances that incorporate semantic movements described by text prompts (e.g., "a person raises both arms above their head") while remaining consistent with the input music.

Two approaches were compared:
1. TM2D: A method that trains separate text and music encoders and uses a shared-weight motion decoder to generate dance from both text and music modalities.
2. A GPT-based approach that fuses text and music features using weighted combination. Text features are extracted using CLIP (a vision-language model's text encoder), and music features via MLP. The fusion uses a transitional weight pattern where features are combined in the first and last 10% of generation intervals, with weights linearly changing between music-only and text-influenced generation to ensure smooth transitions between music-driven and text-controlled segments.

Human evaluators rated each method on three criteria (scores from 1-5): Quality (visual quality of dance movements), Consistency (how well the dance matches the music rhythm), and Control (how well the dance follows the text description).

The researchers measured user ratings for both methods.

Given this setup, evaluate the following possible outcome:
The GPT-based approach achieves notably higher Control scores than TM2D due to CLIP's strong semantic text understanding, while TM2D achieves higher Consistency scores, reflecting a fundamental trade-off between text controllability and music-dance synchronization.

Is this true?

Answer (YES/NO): NO